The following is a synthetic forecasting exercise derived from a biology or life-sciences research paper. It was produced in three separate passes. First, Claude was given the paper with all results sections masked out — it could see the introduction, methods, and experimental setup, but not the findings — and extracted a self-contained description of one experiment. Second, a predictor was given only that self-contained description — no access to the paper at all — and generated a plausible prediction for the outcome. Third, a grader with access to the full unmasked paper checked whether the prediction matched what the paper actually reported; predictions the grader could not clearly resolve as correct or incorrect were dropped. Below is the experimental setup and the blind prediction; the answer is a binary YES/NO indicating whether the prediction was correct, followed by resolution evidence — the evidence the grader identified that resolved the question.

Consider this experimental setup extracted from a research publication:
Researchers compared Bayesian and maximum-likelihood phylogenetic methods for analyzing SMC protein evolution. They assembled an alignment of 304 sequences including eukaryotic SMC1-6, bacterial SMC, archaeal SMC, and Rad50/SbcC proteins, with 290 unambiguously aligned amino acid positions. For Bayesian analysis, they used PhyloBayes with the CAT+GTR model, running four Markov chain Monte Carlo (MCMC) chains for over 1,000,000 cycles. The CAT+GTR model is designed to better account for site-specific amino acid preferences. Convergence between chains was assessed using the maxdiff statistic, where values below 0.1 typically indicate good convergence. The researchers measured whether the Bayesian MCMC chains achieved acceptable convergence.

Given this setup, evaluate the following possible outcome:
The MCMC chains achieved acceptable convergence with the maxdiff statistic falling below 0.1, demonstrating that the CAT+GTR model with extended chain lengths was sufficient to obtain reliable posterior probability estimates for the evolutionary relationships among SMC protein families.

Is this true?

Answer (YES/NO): NO